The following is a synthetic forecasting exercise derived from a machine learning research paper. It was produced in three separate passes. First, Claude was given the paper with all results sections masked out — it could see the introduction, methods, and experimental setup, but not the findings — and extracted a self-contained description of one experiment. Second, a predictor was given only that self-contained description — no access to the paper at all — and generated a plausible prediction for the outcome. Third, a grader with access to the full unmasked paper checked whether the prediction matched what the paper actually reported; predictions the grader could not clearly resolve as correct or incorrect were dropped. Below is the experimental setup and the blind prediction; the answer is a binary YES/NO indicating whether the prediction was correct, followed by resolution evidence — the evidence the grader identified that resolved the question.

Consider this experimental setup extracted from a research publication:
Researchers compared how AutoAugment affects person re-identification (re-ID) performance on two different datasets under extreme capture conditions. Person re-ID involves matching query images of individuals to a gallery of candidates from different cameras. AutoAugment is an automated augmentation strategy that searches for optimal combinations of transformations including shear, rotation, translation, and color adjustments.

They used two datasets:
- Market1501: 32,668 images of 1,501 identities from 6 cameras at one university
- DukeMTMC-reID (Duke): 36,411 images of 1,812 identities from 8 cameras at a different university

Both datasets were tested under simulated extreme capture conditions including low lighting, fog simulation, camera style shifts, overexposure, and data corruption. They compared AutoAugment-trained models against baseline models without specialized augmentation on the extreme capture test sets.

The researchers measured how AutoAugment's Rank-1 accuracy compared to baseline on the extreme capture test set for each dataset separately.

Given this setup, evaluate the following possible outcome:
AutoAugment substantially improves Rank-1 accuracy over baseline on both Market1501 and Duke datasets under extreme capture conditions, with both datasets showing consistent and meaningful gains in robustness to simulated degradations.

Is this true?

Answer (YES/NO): NO